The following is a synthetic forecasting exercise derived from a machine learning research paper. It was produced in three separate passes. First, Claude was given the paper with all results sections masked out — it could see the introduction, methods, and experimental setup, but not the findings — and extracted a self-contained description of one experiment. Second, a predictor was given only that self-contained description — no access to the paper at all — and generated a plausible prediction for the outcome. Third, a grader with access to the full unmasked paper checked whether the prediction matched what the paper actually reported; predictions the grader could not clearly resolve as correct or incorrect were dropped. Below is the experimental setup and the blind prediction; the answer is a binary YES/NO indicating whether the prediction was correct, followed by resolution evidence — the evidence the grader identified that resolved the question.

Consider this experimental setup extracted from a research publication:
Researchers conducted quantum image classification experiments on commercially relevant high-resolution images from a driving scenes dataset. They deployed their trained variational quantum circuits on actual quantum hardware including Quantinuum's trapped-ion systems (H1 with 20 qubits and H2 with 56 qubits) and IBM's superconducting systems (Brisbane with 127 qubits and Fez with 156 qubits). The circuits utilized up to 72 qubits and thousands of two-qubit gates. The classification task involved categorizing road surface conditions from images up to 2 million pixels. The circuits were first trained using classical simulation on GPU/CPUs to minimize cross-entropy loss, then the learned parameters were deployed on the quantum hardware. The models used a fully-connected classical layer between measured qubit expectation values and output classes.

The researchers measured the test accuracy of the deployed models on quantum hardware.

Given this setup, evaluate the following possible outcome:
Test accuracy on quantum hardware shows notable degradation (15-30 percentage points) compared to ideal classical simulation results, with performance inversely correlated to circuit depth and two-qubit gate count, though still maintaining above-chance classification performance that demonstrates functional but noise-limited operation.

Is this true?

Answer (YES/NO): NO